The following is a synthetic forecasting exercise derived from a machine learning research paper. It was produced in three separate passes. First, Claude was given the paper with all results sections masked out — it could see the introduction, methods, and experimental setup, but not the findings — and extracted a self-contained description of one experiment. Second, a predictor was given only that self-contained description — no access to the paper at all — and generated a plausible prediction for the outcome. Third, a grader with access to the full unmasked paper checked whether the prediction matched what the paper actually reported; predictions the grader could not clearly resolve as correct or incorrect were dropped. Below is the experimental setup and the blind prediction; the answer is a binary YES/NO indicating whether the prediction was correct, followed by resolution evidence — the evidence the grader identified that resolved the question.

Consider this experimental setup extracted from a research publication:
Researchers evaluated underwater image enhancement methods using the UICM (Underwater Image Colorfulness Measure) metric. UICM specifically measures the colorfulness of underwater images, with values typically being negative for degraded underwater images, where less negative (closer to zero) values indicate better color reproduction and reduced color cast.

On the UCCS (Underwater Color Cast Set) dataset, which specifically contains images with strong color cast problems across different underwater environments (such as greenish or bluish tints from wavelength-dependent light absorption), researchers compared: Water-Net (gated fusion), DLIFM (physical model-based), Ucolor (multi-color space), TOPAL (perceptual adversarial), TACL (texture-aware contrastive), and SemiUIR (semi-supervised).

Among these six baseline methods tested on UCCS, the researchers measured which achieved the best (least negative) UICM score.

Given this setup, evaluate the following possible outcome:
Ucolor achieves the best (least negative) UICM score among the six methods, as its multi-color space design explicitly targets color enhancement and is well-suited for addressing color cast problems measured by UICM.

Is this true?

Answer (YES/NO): NO